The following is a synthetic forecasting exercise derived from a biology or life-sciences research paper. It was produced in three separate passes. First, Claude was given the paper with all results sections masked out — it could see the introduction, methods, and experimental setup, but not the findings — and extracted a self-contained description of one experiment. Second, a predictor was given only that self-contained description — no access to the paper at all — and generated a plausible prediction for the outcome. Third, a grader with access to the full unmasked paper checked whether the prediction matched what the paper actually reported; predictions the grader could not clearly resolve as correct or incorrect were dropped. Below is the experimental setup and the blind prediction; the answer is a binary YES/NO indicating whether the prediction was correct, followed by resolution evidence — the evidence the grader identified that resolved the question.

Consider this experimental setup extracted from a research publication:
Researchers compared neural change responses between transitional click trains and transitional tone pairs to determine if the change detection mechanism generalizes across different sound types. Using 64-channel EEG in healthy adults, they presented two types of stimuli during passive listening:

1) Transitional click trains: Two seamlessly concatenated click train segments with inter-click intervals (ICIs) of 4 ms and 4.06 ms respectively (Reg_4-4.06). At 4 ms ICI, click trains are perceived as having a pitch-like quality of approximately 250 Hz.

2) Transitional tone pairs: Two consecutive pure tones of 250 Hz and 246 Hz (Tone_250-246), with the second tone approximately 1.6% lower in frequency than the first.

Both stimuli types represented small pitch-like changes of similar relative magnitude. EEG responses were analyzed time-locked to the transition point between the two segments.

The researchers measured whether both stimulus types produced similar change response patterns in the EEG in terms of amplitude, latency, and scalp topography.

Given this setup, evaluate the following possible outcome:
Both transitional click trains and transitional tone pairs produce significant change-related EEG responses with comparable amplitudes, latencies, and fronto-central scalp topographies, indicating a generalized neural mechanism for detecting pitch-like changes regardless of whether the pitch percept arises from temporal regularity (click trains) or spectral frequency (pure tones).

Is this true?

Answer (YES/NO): NO